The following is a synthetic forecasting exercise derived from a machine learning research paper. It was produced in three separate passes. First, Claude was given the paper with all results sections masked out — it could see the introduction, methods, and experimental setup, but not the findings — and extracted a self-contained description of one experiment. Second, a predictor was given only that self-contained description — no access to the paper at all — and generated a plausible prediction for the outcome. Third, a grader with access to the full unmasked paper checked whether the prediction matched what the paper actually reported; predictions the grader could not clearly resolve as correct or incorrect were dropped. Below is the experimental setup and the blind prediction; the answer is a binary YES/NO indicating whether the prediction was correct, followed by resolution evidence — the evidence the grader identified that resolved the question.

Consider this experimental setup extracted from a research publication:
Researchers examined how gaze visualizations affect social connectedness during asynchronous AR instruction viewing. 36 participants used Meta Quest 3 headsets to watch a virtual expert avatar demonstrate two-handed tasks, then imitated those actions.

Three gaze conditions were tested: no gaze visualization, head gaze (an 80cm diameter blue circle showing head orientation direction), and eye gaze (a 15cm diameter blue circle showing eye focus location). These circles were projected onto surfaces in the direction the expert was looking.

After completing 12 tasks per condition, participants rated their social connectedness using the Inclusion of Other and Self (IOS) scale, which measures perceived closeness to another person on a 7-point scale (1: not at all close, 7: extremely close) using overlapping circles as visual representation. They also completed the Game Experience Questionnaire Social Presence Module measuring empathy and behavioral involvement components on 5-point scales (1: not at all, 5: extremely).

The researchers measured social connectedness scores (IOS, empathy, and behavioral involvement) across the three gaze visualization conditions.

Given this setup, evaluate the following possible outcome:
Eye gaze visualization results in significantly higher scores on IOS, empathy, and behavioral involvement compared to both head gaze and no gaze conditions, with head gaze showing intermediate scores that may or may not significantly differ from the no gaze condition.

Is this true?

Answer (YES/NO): NO